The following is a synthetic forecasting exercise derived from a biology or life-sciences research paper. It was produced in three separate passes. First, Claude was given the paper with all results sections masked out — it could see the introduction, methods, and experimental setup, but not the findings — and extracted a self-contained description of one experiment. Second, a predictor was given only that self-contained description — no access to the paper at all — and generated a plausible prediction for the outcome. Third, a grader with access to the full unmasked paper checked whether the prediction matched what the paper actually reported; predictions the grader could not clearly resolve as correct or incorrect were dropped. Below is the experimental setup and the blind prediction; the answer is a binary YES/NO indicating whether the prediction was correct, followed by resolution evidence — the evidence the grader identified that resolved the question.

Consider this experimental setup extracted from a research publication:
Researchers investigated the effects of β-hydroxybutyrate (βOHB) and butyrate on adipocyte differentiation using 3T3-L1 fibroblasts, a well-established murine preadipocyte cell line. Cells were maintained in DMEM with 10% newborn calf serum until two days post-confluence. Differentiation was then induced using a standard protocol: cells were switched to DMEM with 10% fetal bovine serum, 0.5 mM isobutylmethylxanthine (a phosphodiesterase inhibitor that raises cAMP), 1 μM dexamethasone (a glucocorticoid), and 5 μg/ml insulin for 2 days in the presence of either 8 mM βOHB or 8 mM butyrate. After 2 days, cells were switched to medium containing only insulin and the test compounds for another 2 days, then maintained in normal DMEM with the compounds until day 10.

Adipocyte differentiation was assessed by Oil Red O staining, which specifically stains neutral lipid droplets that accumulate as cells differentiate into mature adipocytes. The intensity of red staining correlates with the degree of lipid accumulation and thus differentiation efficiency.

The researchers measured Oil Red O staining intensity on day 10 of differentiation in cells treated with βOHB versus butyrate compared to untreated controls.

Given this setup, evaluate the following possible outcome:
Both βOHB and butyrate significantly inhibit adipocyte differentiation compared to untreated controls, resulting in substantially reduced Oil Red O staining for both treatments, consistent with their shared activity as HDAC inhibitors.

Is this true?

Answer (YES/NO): NO